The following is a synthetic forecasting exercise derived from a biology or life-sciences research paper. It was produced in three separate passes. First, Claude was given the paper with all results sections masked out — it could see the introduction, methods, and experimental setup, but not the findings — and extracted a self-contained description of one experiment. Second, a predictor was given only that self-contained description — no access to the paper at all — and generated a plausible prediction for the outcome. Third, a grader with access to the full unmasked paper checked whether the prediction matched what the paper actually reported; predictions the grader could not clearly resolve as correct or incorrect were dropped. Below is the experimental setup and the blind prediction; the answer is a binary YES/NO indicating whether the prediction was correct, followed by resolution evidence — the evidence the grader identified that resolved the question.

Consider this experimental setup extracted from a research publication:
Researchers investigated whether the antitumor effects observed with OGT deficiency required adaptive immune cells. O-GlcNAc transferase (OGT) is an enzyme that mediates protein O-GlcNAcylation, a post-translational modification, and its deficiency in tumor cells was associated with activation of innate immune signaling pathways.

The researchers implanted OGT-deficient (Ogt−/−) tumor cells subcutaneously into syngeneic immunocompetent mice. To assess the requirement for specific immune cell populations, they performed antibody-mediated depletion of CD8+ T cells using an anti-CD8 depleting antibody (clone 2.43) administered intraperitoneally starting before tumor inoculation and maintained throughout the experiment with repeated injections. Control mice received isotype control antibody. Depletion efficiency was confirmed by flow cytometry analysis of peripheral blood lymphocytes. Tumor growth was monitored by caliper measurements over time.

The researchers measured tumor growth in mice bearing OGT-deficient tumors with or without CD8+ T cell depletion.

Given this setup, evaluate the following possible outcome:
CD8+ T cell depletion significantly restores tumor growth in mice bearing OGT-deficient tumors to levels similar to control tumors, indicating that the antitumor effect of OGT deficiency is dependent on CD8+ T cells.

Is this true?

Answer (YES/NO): YES